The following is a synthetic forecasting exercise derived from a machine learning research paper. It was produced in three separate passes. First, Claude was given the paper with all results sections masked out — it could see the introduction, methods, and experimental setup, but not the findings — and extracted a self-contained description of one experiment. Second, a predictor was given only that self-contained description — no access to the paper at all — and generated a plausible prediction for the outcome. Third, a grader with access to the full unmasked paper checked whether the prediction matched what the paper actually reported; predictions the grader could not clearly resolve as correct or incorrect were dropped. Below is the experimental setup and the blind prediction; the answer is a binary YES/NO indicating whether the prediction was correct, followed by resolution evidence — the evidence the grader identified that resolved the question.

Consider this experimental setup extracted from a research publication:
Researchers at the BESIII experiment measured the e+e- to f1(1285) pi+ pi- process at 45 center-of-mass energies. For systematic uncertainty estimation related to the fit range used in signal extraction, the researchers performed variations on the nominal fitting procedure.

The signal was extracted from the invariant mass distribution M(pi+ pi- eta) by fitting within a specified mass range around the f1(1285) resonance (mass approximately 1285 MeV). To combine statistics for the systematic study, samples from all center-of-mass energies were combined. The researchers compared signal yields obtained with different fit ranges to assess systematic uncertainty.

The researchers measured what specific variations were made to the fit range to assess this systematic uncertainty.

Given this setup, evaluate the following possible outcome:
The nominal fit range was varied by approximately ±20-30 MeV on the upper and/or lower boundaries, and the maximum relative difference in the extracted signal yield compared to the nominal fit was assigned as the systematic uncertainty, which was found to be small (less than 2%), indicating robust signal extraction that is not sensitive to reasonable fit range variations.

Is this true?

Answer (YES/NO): NO